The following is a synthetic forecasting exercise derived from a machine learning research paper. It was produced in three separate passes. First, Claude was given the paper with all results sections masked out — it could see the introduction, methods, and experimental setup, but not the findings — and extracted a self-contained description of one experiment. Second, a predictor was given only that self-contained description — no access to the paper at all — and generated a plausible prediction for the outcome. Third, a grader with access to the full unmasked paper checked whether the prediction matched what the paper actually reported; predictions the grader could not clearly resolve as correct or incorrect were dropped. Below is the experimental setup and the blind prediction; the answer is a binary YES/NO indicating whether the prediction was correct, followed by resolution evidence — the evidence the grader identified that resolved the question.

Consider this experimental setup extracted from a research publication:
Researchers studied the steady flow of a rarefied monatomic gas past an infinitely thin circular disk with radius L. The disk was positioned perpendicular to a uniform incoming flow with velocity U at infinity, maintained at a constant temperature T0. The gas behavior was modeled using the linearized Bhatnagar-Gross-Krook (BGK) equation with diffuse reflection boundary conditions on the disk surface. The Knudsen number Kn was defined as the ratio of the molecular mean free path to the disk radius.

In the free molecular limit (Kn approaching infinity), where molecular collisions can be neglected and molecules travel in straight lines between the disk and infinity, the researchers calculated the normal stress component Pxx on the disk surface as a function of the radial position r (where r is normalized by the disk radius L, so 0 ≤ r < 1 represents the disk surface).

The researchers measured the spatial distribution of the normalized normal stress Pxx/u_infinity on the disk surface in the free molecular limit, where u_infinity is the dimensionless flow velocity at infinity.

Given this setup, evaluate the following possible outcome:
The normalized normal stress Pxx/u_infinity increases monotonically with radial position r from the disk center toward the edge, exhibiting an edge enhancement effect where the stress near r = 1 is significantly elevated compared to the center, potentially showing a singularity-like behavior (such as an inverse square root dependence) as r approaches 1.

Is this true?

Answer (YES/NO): NO